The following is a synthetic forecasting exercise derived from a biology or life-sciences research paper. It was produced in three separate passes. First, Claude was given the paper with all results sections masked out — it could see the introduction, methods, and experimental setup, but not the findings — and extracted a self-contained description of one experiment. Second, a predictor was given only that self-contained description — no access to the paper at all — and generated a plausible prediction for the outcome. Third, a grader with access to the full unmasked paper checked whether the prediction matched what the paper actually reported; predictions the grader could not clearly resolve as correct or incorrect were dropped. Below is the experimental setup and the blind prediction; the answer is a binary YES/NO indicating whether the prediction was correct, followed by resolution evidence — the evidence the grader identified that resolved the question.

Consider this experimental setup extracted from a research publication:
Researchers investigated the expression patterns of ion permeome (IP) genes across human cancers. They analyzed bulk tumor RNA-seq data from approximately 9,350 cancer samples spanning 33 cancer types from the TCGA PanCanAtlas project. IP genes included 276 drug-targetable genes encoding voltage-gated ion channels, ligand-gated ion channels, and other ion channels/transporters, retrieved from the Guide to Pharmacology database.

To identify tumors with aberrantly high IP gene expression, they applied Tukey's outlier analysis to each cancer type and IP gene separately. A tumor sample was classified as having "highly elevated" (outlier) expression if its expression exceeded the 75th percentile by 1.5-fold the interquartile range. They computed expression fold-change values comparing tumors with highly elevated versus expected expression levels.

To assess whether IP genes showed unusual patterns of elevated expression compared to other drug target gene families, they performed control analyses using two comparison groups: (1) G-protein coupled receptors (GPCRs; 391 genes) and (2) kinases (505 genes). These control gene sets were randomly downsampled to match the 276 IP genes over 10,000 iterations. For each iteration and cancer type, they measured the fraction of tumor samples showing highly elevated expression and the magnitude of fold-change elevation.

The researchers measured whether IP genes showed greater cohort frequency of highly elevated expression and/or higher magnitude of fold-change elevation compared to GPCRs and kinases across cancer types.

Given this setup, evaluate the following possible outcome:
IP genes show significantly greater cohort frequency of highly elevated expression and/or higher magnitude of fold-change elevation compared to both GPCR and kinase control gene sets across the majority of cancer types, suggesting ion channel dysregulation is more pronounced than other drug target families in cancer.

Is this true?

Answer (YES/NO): YES